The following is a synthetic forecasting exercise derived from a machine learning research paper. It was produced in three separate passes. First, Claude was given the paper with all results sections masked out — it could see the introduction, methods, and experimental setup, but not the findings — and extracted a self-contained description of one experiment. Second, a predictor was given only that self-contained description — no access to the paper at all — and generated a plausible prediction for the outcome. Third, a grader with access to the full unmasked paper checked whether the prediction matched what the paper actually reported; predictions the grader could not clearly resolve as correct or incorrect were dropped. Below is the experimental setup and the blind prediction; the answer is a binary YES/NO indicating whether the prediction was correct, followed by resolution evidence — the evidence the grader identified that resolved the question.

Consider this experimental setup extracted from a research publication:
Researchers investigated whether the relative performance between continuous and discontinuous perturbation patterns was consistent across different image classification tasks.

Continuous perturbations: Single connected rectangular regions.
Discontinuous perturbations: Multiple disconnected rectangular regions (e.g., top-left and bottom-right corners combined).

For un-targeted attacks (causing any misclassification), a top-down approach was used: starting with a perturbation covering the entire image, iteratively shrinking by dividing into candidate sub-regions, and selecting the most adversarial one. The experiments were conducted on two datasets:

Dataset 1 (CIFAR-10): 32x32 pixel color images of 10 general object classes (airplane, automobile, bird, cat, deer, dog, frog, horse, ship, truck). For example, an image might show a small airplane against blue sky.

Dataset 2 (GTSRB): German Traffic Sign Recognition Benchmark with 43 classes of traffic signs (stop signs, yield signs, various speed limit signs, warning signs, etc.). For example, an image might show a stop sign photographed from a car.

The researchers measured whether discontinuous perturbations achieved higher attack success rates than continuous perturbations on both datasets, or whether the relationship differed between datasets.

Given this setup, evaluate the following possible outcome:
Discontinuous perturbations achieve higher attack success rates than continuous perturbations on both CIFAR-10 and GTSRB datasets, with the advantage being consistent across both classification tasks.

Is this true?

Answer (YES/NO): YES